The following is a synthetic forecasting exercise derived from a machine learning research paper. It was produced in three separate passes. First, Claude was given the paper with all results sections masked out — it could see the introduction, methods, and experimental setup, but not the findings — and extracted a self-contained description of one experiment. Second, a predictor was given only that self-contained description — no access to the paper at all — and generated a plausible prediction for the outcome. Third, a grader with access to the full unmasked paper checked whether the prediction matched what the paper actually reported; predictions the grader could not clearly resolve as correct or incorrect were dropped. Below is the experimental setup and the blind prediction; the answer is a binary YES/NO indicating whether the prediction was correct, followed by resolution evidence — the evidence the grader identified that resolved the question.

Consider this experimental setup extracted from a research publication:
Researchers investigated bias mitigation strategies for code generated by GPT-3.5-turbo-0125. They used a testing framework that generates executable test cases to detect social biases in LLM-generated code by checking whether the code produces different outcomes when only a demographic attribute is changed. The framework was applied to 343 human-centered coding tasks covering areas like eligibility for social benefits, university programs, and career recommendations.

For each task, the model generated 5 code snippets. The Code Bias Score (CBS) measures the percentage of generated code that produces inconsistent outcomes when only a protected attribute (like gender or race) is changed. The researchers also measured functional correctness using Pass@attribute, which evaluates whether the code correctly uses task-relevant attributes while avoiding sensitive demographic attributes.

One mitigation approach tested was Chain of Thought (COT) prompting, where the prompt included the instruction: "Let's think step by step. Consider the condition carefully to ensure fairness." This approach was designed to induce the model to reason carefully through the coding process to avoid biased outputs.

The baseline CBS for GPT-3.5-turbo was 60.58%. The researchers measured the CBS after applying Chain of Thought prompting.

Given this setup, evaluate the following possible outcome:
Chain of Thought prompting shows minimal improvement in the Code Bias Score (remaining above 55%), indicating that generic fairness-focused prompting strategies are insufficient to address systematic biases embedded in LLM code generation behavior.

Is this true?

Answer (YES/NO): NO